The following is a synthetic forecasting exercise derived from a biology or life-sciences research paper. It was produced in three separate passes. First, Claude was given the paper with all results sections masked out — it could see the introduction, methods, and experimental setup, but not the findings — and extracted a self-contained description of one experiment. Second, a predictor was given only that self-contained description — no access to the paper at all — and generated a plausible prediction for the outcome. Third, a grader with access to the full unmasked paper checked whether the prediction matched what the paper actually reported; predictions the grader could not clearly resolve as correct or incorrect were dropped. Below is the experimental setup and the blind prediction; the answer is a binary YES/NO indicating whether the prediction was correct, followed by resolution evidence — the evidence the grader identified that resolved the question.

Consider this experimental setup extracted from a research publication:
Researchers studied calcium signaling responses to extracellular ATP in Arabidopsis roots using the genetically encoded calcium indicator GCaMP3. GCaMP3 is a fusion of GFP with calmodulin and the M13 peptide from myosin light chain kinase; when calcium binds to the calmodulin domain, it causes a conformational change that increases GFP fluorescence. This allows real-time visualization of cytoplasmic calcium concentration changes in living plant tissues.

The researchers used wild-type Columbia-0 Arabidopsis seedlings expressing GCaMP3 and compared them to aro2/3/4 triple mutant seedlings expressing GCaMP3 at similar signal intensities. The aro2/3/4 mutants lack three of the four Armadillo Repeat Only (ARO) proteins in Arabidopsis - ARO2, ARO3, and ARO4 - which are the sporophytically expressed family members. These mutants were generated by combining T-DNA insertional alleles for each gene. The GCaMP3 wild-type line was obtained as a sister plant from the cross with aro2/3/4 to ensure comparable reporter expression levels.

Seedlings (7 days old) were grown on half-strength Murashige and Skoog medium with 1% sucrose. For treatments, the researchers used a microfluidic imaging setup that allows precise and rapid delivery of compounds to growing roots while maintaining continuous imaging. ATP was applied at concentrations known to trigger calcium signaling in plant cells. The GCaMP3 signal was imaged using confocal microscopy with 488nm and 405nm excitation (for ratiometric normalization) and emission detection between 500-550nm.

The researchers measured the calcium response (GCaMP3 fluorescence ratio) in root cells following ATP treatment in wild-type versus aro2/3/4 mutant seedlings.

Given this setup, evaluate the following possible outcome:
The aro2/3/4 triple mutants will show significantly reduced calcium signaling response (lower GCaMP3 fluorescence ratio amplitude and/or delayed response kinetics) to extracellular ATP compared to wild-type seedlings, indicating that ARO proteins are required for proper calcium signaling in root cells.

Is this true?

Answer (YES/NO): YES